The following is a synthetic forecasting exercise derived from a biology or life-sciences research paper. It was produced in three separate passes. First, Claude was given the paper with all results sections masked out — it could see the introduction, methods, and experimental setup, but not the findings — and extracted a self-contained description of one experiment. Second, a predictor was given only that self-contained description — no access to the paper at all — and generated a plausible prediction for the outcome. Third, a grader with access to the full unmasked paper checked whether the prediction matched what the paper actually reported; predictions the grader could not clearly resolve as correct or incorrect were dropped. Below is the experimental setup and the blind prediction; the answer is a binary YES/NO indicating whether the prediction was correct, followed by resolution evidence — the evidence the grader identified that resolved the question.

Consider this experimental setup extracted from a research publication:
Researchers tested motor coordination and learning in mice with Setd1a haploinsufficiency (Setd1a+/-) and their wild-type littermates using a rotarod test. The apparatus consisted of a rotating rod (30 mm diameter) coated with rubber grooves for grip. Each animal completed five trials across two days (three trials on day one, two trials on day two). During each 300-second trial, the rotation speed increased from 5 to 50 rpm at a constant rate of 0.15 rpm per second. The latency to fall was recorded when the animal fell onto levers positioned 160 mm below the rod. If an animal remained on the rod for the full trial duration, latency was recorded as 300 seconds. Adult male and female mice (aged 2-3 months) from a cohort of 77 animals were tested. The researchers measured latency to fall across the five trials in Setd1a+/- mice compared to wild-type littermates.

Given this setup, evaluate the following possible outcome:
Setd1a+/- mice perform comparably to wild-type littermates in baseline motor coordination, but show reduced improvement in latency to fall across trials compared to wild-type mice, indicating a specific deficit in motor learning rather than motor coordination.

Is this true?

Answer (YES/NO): NO